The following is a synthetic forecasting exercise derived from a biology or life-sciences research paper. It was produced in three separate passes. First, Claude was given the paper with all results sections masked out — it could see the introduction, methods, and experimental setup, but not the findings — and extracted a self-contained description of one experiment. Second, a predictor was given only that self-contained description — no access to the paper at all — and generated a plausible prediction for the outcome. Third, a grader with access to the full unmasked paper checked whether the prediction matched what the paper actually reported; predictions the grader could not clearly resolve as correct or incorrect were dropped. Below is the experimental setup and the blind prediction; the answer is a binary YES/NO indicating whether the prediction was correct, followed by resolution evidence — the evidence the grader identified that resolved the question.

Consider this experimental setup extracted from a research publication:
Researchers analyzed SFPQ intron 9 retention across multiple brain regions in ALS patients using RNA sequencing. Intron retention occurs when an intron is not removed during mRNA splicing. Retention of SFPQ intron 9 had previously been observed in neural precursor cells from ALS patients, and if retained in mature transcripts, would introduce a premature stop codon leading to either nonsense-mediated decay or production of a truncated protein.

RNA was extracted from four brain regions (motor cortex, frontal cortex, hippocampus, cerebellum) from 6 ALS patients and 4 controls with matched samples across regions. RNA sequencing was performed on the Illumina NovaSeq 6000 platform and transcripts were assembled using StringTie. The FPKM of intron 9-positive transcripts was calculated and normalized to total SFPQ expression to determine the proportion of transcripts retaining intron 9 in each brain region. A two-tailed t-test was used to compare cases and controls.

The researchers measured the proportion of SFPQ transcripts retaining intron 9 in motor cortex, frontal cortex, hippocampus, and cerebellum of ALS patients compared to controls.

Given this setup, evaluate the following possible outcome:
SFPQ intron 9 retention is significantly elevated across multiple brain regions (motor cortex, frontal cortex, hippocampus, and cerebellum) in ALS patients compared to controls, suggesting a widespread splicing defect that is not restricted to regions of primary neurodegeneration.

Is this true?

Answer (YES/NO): NO